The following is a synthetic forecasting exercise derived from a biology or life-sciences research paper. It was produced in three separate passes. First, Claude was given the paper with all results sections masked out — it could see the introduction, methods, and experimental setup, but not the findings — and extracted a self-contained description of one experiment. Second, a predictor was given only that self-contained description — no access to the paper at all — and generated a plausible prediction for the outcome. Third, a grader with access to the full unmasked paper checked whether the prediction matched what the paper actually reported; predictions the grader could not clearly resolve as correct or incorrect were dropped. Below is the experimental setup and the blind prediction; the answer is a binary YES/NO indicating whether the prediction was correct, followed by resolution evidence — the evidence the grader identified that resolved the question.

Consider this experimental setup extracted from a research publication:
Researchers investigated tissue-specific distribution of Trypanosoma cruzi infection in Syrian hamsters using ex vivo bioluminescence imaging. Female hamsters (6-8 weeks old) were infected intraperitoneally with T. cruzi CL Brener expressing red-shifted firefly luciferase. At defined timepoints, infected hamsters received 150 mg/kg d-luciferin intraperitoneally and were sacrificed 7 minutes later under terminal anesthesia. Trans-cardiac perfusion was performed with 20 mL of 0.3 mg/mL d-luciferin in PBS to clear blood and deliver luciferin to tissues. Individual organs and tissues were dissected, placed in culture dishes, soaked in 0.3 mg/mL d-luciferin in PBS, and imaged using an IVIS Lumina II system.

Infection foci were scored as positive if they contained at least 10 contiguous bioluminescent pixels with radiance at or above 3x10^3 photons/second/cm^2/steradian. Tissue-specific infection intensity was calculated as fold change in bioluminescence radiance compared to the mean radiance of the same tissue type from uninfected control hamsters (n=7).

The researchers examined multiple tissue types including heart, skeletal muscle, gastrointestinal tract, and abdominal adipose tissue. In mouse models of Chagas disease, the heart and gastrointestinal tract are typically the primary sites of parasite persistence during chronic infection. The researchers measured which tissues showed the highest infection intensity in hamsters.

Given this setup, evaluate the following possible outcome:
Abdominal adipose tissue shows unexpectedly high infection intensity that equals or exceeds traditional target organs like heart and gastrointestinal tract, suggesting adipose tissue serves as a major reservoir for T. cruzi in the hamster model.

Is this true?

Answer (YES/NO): YES